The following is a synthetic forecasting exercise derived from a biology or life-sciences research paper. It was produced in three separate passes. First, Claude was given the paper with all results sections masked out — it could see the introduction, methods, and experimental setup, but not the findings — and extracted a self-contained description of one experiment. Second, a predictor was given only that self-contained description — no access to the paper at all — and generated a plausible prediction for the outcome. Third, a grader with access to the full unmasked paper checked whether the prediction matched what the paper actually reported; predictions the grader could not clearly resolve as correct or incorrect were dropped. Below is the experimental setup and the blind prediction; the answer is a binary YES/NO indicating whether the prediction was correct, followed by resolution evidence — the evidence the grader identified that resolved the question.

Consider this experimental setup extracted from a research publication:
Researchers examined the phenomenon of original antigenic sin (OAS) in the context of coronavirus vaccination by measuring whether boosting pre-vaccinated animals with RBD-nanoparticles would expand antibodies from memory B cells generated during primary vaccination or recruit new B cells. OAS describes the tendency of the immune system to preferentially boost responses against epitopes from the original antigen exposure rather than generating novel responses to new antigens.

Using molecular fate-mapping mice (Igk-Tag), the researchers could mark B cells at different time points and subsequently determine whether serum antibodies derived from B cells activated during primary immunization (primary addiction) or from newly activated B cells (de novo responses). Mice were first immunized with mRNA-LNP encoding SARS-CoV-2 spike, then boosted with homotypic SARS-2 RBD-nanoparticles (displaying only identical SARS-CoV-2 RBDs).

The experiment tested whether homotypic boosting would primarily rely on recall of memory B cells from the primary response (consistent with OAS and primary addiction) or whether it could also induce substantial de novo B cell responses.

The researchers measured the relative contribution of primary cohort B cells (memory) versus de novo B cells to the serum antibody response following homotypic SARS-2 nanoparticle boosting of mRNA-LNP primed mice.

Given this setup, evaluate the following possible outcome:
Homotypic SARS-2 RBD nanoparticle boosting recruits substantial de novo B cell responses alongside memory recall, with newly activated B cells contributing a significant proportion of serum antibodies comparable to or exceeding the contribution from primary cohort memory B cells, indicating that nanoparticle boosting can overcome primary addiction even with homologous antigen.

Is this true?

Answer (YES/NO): NO